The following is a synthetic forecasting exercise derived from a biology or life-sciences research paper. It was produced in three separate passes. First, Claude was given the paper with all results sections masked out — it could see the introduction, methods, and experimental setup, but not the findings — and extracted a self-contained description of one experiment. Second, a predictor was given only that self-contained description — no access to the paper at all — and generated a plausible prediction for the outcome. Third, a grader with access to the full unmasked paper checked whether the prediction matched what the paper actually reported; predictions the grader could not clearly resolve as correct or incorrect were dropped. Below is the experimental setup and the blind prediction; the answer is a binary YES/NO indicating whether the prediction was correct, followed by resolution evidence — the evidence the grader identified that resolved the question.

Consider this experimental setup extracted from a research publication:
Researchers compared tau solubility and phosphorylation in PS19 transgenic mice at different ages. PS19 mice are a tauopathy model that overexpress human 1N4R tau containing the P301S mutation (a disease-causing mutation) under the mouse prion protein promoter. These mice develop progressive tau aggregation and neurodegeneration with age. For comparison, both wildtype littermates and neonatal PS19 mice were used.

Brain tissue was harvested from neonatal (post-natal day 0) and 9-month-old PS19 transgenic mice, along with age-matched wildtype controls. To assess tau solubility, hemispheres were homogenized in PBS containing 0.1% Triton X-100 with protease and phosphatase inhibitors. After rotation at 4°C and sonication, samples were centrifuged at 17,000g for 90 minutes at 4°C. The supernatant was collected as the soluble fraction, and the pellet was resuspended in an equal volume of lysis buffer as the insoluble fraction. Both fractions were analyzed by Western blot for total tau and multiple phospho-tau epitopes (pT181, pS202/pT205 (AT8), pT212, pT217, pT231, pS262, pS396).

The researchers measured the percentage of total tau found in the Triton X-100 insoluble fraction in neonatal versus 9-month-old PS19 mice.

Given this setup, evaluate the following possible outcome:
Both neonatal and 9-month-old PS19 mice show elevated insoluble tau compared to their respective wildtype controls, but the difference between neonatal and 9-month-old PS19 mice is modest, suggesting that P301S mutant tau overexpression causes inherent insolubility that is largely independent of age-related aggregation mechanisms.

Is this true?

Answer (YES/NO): NO